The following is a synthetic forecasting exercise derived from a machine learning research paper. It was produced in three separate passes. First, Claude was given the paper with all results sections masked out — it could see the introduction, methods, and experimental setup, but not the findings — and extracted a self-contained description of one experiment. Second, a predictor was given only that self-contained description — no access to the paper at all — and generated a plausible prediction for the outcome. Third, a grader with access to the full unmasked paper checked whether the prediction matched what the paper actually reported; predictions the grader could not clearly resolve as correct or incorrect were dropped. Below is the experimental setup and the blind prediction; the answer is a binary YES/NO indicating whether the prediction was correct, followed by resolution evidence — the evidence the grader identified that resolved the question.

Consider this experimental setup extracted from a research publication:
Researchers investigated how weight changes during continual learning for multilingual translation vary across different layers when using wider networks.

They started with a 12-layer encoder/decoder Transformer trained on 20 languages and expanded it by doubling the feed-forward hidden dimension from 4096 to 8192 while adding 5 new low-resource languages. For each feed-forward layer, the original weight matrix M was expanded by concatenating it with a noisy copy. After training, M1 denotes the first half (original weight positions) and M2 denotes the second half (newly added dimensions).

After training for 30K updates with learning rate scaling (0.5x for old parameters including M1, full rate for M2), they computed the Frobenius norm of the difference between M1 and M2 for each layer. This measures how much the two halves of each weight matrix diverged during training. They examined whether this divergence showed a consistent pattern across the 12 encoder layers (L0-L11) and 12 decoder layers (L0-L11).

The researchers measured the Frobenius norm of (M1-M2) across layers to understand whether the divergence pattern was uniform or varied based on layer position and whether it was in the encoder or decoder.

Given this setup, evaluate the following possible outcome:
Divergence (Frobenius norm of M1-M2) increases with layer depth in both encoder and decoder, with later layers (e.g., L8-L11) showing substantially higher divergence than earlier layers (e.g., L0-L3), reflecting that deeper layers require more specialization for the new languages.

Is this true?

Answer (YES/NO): NO